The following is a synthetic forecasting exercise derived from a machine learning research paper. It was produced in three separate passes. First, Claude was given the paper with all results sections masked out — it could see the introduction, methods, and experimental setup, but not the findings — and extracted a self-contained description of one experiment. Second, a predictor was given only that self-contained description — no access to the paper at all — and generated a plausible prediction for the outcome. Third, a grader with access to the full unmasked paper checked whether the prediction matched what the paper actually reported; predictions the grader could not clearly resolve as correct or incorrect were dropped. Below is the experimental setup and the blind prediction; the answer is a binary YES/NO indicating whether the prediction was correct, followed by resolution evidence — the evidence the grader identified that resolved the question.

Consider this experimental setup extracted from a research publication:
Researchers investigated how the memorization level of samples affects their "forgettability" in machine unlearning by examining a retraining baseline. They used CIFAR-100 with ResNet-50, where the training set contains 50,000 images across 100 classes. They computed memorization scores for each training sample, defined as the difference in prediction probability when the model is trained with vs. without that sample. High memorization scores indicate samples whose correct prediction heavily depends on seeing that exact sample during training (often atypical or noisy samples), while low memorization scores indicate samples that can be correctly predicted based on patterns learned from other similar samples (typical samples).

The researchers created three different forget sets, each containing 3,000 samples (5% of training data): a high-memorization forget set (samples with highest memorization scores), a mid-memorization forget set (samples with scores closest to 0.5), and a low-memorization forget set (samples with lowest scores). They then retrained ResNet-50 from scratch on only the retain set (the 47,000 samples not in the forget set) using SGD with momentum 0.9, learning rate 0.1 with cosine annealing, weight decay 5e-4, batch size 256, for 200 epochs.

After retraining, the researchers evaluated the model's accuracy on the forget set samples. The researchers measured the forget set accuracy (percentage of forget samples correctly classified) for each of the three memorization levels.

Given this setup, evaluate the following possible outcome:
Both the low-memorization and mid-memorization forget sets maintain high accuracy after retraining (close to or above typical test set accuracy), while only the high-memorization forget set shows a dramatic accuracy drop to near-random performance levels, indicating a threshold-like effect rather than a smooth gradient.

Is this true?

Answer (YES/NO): NO